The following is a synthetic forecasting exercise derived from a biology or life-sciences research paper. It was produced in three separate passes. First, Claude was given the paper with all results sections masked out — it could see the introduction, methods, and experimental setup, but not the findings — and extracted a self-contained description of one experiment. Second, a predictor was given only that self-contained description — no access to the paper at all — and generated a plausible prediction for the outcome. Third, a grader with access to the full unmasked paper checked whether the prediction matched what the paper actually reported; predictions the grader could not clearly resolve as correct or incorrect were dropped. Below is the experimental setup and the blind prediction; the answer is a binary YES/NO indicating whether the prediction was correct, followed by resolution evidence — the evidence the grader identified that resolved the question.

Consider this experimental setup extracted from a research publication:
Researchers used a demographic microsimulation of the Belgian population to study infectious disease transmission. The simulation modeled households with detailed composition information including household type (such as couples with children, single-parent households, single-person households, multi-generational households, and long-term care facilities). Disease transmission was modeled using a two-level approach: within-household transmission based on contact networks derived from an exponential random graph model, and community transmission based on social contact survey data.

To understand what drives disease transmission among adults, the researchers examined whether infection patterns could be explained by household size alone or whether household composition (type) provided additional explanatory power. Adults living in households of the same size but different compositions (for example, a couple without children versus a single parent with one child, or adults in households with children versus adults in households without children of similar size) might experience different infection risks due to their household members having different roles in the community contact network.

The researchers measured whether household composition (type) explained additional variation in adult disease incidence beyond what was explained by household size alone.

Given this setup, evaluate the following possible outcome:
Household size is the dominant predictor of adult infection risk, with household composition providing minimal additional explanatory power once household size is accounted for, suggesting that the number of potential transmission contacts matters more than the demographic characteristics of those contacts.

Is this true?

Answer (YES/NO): NO